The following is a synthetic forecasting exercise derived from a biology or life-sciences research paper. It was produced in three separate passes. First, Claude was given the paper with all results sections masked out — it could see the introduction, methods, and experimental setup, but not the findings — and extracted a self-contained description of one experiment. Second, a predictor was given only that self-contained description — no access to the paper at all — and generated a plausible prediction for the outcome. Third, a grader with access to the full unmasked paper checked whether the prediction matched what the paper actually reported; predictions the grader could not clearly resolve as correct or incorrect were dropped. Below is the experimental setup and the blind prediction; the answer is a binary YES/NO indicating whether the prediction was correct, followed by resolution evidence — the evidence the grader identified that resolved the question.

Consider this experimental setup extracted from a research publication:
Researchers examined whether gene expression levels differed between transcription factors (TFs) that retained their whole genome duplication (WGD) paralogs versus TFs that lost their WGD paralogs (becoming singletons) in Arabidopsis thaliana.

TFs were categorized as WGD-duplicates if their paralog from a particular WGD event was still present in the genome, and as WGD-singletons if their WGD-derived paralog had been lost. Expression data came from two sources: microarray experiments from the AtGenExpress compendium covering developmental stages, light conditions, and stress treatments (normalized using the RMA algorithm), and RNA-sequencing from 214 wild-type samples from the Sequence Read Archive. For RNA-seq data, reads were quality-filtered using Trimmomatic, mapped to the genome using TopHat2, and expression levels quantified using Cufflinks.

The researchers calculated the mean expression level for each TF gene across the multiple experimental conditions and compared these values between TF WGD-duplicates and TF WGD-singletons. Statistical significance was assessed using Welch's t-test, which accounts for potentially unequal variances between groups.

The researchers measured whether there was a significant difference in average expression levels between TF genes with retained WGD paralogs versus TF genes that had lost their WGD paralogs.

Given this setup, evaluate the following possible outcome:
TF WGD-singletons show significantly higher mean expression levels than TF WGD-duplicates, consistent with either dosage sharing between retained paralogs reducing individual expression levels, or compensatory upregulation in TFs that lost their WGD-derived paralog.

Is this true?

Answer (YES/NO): NO